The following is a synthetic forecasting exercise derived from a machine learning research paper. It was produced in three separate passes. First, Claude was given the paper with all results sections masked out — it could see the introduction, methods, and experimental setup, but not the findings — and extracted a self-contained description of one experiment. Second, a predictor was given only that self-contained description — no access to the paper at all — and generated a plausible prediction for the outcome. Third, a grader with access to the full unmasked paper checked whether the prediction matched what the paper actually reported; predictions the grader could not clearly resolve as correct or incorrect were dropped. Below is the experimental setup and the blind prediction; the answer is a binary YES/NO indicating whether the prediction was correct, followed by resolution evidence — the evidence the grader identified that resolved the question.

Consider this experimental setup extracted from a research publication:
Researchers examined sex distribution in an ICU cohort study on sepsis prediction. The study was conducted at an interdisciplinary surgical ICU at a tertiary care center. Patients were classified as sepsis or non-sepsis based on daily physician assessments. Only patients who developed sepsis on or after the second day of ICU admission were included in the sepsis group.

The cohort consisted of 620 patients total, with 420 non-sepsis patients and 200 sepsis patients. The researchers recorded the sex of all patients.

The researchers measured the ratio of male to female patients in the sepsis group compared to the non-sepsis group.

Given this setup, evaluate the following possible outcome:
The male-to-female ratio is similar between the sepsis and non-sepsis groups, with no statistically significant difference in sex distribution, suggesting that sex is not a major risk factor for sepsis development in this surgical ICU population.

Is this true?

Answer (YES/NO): NO